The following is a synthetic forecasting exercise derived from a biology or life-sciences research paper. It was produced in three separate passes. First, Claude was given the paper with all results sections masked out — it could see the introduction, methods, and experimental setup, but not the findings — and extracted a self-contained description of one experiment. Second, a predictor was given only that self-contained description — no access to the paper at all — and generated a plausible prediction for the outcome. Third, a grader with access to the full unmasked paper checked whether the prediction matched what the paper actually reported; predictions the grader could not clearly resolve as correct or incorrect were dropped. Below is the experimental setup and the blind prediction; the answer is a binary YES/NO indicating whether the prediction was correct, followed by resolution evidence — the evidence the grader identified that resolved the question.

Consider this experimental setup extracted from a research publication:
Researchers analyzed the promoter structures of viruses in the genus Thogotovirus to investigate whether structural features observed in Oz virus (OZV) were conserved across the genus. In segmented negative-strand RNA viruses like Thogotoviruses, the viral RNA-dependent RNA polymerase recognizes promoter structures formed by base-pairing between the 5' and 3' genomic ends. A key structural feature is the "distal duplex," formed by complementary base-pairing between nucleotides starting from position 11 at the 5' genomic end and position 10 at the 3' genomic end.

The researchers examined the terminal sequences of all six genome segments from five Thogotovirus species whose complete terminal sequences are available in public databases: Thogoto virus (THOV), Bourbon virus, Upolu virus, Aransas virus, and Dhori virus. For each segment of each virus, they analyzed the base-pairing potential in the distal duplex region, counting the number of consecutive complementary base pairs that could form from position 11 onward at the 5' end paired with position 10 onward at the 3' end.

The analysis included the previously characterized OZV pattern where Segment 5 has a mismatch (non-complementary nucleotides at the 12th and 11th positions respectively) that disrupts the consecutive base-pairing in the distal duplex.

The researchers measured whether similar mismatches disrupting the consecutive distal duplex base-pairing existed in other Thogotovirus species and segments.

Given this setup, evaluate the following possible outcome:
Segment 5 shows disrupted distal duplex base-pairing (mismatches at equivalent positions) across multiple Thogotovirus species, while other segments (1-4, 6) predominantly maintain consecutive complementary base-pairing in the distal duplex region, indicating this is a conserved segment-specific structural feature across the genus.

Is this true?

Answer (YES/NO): NO